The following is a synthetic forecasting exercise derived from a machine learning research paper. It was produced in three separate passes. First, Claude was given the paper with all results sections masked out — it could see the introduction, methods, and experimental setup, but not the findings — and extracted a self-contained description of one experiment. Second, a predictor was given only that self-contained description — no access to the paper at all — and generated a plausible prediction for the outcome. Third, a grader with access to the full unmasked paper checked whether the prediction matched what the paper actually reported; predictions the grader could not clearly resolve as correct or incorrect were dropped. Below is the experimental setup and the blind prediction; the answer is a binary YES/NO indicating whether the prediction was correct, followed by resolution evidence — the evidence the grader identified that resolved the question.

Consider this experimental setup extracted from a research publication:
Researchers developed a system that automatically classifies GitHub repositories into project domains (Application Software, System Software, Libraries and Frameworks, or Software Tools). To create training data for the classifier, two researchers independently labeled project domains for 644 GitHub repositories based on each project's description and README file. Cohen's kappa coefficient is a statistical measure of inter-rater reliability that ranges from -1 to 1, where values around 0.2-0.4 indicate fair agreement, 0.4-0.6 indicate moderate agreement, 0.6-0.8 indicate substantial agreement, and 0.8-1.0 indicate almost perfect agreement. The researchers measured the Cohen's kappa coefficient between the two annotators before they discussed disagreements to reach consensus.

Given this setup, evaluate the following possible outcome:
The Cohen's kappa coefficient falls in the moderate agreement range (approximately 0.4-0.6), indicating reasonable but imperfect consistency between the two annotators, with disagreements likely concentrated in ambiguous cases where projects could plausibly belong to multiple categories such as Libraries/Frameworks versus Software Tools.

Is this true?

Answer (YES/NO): YES